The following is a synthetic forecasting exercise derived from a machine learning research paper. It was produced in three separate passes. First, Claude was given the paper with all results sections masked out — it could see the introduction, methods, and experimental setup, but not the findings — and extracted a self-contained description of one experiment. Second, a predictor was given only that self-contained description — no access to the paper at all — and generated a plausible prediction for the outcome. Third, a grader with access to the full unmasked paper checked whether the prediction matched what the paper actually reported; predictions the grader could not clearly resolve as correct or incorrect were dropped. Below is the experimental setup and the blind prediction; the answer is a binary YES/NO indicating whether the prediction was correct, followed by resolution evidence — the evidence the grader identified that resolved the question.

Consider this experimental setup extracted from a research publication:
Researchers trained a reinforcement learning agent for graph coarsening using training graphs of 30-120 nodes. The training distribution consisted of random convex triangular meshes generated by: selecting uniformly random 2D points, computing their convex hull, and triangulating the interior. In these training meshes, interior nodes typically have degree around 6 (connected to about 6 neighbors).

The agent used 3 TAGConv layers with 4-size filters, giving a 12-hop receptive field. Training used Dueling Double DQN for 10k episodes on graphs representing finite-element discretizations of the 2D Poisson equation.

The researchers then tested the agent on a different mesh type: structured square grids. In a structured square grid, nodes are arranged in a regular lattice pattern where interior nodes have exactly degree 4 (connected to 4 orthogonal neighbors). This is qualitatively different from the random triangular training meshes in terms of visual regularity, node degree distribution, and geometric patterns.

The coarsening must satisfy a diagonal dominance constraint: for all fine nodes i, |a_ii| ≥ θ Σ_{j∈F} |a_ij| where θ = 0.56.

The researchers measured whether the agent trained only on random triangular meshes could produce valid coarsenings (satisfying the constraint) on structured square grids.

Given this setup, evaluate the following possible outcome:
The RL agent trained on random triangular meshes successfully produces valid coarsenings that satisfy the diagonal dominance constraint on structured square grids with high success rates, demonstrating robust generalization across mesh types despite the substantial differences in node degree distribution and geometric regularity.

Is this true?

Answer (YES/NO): YES